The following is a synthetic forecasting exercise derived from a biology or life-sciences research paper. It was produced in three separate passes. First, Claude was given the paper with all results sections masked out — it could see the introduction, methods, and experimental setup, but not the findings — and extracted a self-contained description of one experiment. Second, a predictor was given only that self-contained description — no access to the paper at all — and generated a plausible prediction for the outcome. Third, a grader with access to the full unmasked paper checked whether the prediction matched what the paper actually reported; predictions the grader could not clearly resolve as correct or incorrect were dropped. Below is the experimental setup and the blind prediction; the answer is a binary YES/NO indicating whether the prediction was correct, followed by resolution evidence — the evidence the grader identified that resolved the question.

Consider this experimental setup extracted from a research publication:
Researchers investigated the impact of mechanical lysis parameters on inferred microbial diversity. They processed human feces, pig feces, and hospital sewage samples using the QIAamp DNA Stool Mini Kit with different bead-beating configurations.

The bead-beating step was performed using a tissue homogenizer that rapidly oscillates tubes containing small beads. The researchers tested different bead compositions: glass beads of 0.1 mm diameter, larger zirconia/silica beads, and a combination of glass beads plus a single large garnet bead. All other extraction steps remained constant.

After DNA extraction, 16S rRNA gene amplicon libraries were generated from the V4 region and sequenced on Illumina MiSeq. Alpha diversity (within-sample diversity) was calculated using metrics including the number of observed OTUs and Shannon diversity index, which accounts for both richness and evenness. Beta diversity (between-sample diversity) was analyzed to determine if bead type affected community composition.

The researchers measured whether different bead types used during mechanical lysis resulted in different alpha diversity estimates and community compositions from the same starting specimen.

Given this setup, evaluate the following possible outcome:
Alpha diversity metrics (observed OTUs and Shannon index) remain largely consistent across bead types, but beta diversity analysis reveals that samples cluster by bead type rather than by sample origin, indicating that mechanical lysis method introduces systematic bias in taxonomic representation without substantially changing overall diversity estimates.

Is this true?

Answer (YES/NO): NO